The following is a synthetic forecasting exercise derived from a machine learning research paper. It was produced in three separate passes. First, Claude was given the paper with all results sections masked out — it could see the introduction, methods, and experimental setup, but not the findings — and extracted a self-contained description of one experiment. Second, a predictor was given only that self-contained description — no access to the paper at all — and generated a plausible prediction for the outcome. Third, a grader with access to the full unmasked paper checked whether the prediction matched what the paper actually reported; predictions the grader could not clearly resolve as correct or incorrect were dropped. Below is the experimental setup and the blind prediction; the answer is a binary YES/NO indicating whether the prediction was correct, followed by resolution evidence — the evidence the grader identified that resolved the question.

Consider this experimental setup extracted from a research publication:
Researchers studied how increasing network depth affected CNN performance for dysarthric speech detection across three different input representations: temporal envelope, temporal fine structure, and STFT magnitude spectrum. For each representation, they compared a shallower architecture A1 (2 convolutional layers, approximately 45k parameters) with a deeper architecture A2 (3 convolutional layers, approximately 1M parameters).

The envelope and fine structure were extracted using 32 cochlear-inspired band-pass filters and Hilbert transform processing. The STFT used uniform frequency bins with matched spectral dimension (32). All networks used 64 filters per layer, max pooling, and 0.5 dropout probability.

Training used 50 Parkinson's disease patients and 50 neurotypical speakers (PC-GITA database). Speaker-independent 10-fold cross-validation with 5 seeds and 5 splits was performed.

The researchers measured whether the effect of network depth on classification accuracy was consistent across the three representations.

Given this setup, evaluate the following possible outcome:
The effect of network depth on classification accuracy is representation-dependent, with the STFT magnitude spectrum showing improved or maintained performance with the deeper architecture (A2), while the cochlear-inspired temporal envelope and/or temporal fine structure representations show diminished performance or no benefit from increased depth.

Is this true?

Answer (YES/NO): YES